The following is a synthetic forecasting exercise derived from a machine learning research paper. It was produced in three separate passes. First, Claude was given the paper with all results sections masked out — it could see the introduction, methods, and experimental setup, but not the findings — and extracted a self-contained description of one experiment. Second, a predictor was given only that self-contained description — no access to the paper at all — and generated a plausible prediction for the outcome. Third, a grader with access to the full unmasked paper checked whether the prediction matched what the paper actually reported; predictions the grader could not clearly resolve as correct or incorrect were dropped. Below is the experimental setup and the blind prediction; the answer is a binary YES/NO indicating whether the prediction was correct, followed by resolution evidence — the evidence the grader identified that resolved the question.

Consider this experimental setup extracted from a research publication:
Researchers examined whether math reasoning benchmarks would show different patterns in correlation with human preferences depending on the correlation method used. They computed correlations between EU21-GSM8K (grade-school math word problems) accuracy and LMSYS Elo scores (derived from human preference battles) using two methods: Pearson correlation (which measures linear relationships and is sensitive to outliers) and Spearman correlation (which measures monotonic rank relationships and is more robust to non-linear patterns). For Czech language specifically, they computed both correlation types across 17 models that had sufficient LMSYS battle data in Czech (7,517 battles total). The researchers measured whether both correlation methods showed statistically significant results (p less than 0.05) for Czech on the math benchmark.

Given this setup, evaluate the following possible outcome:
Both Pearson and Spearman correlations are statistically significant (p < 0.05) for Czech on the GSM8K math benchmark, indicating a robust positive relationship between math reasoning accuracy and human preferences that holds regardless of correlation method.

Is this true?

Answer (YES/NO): NO